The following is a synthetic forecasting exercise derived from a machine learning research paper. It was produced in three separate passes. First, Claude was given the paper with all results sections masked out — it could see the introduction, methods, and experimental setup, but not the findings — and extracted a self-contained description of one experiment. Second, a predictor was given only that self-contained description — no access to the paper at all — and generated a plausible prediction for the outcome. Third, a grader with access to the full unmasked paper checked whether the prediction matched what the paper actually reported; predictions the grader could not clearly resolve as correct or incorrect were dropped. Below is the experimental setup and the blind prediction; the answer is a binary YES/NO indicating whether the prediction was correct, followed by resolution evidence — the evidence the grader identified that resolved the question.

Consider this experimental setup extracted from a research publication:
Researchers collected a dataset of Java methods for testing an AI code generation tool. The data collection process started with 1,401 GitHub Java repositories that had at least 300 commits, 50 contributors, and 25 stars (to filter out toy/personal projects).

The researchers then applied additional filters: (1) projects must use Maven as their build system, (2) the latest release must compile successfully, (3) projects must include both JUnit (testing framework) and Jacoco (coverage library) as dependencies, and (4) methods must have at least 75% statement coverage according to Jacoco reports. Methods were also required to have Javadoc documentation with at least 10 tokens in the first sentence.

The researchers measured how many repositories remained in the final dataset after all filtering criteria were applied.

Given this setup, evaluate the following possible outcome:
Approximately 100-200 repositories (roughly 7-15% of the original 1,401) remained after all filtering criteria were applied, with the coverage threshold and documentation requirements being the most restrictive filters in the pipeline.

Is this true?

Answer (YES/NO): NO